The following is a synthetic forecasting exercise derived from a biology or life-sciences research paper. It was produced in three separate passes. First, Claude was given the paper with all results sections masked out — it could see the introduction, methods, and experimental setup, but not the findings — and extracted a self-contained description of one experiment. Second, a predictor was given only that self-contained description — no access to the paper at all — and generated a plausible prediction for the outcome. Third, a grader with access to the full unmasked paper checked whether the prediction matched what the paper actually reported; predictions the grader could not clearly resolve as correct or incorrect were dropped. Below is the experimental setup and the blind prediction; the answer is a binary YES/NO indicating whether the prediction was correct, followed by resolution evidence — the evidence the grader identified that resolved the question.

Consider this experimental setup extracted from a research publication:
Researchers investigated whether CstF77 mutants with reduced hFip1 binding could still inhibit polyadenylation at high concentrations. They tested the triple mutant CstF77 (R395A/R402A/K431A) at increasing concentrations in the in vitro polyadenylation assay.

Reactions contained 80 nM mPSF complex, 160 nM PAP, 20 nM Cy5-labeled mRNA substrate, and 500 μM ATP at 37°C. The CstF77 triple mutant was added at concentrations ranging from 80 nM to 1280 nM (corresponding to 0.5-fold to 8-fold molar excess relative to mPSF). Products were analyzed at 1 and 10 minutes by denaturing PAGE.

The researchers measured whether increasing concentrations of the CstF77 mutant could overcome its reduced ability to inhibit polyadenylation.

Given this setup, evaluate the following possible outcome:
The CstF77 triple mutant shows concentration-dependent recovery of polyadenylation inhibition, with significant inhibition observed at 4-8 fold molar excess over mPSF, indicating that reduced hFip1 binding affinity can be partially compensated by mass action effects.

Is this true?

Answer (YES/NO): NO